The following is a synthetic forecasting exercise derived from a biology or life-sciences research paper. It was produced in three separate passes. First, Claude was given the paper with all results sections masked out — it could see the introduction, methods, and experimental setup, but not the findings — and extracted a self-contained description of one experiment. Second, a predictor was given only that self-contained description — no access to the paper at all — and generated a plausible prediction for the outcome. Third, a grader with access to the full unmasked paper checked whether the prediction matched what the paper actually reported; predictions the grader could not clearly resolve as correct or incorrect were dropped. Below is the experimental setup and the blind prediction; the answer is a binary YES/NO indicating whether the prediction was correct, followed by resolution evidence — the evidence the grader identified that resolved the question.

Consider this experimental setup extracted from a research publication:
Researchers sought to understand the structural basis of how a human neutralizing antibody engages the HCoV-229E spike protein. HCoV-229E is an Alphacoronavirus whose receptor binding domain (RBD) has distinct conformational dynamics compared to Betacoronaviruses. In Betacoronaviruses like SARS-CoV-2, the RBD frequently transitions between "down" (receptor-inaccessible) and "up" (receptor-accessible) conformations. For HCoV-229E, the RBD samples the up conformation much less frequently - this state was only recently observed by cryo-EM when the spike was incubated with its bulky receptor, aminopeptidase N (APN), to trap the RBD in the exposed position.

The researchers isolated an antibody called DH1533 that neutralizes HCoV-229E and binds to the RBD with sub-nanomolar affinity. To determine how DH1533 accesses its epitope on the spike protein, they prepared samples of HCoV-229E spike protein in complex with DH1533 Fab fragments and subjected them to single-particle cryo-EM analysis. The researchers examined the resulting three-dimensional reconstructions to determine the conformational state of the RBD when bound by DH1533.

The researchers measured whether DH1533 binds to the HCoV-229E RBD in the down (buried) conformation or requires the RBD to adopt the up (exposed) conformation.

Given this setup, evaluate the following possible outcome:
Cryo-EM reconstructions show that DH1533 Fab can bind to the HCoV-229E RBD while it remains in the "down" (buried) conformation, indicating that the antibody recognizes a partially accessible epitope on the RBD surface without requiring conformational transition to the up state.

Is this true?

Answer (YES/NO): YES